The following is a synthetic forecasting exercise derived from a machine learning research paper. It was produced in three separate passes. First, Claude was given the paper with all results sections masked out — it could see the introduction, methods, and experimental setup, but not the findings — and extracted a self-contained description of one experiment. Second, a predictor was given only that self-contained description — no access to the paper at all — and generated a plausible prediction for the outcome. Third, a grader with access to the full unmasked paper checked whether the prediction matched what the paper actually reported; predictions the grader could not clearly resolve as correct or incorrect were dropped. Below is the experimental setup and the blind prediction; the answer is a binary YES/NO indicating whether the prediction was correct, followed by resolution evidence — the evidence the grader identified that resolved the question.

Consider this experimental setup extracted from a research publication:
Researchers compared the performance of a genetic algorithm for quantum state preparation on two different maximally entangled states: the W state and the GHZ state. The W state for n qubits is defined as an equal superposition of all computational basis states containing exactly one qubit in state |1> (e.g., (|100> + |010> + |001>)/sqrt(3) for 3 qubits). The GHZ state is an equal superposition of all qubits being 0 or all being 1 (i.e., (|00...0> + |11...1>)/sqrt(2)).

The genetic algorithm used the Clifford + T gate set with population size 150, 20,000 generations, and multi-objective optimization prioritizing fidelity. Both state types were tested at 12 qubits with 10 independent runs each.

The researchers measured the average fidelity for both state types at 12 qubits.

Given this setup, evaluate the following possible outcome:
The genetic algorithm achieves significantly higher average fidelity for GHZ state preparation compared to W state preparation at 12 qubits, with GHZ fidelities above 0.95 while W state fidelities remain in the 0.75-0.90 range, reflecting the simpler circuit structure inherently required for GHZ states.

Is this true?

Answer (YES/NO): NO